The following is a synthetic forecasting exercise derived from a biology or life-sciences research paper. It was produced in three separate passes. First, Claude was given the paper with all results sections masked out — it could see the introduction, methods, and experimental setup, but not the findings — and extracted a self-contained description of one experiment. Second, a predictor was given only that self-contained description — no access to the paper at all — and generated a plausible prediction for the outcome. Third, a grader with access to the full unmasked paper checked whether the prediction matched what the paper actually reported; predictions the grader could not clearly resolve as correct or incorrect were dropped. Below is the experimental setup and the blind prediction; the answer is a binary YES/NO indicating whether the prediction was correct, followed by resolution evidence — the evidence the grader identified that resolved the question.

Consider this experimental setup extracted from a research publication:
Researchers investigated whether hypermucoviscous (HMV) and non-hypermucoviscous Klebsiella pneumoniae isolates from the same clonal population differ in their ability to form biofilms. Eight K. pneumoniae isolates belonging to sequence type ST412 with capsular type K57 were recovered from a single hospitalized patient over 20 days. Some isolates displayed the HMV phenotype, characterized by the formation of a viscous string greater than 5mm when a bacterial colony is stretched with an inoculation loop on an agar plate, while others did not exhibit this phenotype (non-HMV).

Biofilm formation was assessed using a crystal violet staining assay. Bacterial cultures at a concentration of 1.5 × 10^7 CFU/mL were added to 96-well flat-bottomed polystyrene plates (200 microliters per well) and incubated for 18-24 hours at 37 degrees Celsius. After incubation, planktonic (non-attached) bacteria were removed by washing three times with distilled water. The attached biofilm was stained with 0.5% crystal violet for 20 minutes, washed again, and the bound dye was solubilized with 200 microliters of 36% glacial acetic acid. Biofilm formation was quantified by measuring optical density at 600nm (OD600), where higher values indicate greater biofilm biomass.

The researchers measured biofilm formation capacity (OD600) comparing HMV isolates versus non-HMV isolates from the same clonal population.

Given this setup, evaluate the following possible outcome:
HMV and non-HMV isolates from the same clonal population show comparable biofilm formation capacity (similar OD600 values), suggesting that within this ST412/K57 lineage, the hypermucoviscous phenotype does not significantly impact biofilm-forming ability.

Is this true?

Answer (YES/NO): NO